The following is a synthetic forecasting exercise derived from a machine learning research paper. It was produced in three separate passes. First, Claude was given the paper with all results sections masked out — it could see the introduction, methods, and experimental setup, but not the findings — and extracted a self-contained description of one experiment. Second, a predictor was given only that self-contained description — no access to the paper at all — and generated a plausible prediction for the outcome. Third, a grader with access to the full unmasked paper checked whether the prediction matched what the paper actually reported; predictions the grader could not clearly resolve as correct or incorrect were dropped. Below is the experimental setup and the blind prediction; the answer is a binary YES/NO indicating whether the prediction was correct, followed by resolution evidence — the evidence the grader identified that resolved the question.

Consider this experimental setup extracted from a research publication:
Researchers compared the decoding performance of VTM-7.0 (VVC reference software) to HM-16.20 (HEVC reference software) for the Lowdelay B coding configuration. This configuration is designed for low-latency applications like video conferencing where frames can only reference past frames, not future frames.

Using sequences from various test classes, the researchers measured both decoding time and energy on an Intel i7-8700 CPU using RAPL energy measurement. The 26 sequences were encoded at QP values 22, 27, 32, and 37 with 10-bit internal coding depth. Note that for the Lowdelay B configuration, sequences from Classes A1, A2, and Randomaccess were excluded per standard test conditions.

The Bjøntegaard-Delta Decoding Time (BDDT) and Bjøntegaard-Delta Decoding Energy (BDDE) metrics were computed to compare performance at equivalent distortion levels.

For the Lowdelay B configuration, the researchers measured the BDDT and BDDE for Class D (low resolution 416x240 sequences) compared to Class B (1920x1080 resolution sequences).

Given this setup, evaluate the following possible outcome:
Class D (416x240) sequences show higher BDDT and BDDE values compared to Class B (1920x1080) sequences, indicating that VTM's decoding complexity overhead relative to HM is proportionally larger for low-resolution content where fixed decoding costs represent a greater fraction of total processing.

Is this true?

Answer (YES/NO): YES